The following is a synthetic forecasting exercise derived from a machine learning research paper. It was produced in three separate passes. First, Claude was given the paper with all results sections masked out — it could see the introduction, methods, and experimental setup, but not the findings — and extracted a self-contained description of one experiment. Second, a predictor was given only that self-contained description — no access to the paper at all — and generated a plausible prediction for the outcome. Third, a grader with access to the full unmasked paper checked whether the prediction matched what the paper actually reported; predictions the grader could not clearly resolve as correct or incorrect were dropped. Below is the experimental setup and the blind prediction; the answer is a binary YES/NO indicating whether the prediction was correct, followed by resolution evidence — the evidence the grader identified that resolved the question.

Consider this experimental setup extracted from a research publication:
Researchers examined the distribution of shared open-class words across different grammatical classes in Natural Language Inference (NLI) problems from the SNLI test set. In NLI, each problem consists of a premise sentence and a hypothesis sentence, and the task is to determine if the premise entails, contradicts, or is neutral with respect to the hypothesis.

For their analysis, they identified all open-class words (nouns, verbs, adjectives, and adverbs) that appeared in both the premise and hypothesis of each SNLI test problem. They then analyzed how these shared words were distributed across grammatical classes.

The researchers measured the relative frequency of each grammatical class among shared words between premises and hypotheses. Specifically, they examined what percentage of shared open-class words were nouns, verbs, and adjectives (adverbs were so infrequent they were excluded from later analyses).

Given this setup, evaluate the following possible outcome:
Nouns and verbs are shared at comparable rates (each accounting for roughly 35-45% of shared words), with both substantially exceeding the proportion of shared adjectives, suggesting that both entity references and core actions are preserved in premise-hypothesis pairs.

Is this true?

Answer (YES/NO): NO